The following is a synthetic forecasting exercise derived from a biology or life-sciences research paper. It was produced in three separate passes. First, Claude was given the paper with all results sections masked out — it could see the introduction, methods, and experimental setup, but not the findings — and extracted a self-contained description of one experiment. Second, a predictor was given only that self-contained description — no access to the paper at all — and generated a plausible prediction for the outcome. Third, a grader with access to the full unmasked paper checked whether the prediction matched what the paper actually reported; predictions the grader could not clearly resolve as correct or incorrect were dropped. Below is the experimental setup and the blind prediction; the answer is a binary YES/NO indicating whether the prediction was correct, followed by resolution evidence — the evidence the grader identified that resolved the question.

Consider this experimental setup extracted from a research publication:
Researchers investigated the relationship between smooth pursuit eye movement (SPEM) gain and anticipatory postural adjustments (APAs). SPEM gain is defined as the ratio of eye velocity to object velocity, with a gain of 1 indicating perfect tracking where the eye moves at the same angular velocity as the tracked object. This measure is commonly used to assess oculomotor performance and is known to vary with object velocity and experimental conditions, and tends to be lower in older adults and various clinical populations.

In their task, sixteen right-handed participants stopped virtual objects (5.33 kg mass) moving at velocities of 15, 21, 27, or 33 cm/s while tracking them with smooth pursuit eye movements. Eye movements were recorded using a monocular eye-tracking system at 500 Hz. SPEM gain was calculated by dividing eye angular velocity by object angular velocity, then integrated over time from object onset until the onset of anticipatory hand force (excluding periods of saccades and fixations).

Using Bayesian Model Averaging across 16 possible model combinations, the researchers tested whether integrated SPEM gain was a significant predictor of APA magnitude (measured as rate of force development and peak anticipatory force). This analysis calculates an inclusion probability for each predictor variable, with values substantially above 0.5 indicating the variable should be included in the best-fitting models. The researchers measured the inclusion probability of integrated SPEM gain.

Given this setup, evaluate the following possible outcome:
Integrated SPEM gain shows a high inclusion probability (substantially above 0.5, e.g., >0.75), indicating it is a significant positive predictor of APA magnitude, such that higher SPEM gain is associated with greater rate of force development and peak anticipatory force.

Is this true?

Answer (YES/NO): YES